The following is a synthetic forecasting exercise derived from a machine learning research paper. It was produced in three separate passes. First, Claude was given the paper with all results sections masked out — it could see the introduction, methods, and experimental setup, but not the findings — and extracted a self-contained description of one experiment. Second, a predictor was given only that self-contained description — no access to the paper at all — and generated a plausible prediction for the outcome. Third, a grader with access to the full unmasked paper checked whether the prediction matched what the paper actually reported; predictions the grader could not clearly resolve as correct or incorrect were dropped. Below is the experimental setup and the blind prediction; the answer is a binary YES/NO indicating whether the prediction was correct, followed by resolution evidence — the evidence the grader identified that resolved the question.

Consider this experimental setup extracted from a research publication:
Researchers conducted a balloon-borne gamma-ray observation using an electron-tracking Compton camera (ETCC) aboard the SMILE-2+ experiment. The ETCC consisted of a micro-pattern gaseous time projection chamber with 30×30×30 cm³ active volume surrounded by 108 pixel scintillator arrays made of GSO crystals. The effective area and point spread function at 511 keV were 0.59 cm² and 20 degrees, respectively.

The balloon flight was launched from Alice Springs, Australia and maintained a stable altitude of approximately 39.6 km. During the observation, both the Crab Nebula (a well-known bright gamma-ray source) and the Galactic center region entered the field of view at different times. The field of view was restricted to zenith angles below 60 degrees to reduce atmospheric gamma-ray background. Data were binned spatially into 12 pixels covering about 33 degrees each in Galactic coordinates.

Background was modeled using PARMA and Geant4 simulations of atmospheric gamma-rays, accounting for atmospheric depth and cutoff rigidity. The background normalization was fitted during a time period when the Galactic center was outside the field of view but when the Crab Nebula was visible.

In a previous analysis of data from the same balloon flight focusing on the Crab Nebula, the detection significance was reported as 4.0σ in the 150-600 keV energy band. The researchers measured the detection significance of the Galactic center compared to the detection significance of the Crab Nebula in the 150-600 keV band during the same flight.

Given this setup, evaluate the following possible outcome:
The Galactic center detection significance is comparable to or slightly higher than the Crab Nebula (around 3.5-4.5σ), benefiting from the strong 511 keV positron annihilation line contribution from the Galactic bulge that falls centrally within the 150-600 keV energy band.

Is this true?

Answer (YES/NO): NO